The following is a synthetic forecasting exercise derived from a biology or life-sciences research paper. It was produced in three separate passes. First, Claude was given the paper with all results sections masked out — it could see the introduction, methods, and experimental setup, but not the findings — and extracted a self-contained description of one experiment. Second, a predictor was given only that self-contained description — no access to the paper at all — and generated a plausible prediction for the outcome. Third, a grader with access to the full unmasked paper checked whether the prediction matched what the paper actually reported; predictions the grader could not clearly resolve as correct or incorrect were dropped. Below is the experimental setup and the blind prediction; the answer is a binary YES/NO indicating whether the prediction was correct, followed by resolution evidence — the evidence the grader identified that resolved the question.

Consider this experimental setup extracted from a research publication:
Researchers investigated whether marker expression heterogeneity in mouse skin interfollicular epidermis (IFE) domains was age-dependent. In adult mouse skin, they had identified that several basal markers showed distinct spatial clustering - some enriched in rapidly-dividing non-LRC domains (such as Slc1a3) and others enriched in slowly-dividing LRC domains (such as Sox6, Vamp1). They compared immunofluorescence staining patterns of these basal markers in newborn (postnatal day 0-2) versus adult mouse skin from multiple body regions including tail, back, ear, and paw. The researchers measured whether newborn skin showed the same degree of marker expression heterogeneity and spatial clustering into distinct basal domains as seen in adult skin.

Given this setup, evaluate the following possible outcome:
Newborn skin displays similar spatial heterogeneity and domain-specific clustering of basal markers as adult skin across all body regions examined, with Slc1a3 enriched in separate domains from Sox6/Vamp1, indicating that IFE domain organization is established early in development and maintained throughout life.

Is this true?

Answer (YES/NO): NO